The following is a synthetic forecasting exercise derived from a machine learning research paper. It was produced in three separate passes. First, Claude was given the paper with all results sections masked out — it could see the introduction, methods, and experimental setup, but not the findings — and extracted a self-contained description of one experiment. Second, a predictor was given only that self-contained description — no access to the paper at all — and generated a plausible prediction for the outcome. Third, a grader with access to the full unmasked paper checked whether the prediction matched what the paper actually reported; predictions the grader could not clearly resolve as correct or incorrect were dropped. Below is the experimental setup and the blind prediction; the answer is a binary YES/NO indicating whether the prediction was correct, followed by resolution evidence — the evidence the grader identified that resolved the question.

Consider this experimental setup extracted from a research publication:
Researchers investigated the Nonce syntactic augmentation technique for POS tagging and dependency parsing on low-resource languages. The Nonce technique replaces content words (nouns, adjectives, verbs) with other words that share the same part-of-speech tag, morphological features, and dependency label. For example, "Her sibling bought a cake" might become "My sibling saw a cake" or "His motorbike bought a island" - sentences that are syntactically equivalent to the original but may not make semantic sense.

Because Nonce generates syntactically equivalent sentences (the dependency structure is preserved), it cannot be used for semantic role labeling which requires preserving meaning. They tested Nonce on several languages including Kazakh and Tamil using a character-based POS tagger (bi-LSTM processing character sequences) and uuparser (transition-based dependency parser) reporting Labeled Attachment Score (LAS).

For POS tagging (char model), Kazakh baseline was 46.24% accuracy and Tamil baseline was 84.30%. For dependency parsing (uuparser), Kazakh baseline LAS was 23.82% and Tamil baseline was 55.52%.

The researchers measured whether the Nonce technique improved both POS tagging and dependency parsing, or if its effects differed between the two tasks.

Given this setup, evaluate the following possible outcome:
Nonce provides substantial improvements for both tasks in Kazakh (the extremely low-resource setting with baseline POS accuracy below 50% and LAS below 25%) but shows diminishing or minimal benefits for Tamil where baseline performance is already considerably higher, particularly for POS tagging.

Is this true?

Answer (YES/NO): NO